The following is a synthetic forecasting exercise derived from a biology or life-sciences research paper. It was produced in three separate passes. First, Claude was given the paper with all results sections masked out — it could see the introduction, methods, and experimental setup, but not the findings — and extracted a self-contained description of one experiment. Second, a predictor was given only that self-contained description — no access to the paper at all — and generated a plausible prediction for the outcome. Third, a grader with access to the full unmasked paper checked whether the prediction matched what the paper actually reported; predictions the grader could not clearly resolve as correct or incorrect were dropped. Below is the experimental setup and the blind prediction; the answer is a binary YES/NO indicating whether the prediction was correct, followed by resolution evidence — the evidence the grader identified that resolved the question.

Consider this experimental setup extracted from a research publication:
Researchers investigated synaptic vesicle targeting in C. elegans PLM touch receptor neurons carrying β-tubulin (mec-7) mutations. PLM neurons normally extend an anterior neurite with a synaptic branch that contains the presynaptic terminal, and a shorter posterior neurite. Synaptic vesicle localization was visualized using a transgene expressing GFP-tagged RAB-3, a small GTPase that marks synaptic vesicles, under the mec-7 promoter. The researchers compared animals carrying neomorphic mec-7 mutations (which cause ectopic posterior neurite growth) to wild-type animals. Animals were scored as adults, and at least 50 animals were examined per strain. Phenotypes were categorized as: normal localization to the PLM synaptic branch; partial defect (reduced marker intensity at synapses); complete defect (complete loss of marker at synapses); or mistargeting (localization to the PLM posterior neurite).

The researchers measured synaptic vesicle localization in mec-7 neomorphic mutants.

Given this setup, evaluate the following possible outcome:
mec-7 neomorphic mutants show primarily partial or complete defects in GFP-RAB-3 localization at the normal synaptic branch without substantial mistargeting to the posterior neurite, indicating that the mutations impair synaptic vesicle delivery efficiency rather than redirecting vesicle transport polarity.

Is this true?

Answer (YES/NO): NO